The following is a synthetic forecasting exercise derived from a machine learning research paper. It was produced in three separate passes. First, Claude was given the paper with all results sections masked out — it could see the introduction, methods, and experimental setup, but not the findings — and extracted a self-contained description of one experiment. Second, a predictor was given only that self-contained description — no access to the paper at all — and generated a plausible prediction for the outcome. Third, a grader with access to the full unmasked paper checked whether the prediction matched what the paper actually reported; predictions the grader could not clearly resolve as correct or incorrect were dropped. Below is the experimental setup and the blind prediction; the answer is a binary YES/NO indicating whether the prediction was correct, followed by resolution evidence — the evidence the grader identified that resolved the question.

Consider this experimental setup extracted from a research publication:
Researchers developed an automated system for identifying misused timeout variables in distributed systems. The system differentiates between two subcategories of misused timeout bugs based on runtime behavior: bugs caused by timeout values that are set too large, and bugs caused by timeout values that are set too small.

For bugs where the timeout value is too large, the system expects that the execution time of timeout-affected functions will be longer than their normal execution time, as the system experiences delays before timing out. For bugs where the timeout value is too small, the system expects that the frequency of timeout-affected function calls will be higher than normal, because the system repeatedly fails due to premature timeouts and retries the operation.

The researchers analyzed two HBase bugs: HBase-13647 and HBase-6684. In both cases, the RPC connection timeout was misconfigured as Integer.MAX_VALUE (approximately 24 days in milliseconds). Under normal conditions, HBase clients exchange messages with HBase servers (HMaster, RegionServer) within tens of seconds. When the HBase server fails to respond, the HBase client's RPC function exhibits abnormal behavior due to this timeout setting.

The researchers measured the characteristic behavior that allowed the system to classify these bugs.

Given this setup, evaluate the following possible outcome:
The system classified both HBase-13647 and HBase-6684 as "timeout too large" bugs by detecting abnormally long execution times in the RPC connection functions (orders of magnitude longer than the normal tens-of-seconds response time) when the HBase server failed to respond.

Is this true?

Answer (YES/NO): YES